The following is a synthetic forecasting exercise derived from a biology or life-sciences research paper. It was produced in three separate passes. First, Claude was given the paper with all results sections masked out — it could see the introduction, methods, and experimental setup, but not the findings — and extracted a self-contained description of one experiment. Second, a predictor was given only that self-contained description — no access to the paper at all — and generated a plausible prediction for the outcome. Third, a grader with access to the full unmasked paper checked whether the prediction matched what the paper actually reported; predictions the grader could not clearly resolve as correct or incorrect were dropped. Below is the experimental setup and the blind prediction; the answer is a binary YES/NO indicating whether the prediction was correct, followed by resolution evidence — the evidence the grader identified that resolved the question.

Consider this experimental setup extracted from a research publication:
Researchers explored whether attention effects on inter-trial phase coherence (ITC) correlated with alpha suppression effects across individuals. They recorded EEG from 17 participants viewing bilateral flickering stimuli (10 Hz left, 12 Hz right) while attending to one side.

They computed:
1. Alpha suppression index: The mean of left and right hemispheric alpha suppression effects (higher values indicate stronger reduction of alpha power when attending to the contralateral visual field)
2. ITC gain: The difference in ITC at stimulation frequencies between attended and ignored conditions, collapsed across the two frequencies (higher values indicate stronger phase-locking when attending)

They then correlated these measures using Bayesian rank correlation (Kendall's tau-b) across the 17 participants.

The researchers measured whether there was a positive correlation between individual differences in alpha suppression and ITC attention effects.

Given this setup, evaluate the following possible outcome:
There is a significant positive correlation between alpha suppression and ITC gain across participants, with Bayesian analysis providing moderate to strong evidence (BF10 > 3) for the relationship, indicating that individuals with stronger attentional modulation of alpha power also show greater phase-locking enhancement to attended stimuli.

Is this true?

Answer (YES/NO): NO